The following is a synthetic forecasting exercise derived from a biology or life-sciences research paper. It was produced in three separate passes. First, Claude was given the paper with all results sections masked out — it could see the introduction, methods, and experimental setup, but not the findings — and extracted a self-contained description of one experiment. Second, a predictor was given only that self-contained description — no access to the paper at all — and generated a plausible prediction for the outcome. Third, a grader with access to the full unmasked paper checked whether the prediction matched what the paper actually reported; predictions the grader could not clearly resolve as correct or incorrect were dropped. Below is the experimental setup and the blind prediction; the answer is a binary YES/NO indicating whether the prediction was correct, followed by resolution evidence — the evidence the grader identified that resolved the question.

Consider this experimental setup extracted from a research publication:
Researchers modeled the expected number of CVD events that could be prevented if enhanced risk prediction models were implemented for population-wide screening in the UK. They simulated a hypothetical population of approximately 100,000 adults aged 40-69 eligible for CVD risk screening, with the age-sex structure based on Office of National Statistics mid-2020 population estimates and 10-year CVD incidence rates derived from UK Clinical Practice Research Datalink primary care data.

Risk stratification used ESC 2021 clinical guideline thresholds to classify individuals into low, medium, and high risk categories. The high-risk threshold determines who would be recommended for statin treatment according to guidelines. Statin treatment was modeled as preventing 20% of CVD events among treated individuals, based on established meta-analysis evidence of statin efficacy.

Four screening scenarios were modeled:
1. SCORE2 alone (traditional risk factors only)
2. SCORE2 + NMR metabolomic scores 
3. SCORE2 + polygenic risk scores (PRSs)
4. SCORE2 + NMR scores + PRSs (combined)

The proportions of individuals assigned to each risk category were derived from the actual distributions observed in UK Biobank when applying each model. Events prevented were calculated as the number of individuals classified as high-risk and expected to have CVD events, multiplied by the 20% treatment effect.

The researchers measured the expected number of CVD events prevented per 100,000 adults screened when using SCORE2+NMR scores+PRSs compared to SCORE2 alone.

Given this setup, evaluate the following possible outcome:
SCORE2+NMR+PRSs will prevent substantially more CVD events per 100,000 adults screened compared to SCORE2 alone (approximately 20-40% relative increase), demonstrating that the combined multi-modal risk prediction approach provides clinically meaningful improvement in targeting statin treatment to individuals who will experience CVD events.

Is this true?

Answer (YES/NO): NO